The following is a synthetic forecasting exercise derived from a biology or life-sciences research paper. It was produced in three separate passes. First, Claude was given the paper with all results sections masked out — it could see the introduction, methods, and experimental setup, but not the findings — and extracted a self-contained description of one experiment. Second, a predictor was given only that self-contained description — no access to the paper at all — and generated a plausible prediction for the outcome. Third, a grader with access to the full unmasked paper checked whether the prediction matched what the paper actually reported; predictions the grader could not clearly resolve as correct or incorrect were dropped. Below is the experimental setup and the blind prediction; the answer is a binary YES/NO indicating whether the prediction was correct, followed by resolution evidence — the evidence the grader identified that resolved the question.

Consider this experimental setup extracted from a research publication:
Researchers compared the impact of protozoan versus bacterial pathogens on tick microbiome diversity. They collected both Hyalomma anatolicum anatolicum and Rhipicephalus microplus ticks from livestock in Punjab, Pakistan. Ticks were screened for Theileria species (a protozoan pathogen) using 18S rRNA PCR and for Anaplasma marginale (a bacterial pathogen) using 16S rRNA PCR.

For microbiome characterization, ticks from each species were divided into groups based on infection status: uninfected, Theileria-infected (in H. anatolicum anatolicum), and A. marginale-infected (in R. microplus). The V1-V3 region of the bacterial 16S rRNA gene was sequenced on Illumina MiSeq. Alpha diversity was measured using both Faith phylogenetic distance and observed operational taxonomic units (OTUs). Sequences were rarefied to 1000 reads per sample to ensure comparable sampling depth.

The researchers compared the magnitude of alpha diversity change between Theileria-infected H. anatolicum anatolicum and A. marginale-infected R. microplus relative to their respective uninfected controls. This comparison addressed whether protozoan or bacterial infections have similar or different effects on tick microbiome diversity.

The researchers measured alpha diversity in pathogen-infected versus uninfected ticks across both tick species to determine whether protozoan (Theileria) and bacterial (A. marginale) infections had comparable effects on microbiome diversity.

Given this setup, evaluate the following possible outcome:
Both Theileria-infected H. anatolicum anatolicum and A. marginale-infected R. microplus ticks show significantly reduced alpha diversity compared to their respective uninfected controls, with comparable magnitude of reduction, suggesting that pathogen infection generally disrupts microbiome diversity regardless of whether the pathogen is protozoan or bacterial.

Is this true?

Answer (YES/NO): NO